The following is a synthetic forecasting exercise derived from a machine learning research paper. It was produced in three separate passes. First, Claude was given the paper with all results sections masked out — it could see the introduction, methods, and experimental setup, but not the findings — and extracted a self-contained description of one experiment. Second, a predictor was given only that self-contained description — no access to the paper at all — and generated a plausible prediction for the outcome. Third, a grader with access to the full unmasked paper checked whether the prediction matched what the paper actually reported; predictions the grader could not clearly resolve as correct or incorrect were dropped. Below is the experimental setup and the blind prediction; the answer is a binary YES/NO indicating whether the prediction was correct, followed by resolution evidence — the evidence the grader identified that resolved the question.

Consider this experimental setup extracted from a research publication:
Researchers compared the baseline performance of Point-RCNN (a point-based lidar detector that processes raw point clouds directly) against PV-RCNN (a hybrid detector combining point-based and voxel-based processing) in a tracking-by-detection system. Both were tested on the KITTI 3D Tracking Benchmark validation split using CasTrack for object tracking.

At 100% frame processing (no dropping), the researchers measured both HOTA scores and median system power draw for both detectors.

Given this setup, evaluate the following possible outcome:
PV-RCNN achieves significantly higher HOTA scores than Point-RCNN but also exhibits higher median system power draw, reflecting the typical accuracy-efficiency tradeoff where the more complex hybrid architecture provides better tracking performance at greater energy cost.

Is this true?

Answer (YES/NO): NO